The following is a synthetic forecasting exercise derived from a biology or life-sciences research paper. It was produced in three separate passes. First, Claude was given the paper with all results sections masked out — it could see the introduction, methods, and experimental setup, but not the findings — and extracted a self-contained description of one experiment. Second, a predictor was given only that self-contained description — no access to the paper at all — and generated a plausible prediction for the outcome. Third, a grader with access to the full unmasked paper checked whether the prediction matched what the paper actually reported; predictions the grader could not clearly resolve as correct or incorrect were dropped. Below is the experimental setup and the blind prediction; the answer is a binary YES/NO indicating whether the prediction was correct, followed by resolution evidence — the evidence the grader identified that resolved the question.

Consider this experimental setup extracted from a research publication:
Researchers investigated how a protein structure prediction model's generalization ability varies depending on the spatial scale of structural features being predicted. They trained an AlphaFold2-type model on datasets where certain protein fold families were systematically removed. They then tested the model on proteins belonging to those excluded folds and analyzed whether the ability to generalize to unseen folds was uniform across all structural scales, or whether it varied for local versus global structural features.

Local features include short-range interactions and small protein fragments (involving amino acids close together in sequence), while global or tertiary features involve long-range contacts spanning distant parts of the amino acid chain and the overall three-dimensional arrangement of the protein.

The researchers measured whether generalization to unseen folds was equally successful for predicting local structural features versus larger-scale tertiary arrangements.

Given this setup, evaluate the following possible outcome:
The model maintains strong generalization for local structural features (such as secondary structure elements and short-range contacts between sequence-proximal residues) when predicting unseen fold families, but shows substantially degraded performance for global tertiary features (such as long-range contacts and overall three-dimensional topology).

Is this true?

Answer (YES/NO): YES